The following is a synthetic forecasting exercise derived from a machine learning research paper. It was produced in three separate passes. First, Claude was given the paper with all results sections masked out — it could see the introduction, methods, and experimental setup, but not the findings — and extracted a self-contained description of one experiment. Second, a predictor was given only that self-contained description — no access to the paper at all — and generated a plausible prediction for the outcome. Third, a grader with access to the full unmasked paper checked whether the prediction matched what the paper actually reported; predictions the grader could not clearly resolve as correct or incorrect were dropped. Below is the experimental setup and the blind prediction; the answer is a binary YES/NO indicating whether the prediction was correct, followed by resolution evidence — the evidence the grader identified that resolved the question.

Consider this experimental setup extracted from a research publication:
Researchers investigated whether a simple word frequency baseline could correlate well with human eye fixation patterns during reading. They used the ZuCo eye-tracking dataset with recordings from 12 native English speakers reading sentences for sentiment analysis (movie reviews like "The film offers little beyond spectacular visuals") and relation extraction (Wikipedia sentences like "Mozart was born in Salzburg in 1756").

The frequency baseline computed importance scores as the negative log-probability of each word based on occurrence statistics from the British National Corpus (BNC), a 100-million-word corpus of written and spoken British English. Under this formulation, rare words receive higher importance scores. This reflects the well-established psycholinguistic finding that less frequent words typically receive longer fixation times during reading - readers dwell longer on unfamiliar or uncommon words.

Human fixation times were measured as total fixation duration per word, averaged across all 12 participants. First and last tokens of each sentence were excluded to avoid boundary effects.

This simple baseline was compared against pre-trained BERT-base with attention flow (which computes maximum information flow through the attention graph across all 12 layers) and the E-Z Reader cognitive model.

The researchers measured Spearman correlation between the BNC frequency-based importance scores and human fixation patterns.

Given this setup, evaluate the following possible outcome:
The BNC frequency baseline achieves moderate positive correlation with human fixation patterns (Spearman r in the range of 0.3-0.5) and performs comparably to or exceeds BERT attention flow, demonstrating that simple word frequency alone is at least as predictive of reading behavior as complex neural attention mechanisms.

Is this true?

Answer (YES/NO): NO